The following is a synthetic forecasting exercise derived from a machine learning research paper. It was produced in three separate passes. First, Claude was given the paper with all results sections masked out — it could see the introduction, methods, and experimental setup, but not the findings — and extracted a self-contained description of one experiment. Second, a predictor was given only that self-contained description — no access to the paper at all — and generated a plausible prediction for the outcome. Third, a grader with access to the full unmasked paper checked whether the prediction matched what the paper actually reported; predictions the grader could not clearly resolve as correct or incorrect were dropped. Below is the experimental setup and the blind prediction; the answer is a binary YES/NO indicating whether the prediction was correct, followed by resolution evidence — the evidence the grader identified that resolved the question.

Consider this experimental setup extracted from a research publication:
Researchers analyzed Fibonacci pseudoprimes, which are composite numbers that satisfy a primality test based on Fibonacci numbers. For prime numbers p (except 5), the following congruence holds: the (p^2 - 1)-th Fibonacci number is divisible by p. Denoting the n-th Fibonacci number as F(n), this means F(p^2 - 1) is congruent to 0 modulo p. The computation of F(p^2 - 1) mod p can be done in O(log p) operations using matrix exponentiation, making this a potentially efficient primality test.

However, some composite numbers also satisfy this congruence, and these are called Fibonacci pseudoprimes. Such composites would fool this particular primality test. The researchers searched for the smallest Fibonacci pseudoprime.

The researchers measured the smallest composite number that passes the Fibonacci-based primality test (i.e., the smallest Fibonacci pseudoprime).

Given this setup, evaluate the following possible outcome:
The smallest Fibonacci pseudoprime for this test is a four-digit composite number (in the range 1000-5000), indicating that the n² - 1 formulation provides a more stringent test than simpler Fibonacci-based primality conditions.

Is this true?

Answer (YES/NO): NO